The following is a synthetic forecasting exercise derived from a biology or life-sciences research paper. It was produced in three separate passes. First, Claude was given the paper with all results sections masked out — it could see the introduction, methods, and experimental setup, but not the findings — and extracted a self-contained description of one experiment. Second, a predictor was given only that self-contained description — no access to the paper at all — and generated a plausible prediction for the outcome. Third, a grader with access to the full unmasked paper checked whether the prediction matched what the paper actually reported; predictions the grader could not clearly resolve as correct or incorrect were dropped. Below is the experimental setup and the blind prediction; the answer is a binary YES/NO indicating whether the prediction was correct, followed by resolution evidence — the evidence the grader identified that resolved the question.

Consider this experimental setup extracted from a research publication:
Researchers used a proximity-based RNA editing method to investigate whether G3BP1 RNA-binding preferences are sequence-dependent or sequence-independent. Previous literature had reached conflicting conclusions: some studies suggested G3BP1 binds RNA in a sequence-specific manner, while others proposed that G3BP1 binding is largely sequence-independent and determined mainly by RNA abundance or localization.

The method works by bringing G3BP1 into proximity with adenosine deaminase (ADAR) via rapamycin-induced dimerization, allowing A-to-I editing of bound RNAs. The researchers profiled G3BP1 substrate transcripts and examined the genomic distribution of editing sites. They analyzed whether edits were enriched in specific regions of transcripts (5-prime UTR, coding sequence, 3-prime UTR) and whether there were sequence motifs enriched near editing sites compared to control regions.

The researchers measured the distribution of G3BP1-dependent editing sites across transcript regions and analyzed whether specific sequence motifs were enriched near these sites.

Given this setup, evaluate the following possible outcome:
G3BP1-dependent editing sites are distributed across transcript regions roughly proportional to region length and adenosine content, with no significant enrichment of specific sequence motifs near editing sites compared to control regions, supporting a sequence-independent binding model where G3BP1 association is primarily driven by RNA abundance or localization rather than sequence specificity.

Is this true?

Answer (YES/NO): NO